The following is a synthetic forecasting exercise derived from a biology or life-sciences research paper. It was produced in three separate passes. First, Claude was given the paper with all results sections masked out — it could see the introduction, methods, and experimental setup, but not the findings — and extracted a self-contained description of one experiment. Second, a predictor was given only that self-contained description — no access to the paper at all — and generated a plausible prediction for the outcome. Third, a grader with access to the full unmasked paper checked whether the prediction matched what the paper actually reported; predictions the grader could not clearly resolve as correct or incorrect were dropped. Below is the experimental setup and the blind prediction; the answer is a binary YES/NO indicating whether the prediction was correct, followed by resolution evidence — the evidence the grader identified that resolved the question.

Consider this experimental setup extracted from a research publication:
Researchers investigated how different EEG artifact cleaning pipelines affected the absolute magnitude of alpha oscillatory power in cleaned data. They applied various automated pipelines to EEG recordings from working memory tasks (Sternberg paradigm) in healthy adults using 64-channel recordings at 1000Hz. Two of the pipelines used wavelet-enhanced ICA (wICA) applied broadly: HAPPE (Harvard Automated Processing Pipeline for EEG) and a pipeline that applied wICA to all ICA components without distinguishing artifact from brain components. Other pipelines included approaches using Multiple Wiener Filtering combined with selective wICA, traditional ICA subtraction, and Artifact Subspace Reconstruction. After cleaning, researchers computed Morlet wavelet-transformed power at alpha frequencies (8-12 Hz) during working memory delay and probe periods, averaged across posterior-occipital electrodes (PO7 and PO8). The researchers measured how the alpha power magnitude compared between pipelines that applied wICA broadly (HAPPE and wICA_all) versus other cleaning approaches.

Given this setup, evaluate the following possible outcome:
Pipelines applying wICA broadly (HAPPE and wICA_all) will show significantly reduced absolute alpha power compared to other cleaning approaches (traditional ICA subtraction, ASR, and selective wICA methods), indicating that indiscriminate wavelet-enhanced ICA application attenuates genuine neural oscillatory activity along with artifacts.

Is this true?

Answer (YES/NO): YES